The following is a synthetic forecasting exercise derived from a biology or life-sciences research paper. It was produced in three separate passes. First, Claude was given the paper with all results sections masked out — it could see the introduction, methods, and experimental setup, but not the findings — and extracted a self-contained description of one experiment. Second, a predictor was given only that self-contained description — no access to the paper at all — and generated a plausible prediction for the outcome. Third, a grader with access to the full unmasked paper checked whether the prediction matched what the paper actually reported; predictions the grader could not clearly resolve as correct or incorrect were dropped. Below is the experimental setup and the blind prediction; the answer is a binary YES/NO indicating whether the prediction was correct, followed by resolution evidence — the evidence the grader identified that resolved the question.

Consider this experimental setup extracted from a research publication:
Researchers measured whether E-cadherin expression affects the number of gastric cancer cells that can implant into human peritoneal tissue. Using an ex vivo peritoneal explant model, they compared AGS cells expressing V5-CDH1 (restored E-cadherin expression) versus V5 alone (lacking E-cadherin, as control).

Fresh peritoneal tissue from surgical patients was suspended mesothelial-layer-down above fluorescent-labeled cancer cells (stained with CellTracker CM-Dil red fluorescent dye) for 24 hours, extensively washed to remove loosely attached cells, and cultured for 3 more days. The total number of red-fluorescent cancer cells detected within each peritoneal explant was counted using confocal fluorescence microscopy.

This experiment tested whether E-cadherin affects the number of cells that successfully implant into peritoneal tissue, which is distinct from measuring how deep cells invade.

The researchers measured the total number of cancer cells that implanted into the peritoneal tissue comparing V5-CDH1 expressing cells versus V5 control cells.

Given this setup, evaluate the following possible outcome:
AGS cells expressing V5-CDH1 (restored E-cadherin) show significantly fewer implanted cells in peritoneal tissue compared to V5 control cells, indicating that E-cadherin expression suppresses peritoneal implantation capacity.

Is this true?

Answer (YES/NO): YES